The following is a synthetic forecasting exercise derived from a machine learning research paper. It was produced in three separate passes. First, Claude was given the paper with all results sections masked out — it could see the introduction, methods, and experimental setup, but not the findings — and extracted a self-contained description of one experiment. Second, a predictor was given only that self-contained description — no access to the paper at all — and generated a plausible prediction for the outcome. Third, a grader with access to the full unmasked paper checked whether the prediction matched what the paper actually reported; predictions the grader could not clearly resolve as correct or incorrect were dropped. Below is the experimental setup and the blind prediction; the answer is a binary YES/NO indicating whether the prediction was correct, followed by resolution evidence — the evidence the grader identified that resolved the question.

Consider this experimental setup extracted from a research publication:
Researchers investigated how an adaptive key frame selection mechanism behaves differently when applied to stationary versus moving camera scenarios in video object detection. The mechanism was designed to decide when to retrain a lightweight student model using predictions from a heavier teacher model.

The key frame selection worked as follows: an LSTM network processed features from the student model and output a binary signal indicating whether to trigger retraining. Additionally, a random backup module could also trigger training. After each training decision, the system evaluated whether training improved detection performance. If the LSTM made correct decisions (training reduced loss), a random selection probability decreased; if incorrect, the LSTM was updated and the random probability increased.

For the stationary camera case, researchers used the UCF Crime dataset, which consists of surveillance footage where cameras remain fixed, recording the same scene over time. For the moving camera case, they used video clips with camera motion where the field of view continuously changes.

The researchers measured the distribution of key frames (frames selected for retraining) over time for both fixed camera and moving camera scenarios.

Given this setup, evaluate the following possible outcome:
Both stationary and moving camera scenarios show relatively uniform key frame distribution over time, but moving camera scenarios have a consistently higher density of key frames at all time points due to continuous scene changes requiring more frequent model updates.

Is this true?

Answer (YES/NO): NO